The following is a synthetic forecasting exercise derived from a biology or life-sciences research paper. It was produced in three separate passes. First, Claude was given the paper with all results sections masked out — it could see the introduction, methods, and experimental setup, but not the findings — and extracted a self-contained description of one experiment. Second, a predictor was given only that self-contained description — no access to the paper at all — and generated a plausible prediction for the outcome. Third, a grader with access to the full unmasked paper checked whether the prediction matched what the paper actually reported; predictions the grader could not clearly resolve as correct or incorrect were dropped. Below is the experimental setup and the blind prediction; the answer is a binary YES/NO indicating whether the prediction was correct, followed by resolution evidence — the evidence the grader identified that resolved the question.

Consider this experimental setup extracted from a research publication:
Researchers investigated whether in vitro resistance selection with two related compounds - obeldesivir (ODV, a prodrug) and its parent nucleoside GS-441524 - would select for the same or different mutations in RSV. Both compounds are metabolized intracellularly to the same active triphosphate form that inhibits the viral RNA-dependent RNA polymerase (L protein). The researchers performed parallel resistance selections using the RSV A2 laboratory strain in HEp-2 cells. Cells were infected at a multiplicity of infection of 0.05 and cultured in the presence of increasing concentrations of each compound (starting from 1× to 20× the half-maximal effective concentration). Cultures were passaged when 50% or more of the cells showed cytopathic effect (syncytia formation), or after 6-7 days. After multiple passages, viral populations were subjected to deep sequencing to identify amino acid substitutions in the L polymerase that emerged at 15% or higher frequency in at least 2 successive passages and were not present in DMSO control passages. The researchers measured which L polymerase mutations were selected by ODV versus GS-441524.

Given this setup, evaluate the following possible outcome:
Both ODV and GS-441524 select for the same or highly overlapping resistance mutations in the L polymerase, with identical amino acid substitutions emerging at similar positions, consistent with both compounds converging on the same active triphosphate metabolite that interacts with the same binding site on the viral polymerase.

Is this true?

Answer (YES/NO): NO